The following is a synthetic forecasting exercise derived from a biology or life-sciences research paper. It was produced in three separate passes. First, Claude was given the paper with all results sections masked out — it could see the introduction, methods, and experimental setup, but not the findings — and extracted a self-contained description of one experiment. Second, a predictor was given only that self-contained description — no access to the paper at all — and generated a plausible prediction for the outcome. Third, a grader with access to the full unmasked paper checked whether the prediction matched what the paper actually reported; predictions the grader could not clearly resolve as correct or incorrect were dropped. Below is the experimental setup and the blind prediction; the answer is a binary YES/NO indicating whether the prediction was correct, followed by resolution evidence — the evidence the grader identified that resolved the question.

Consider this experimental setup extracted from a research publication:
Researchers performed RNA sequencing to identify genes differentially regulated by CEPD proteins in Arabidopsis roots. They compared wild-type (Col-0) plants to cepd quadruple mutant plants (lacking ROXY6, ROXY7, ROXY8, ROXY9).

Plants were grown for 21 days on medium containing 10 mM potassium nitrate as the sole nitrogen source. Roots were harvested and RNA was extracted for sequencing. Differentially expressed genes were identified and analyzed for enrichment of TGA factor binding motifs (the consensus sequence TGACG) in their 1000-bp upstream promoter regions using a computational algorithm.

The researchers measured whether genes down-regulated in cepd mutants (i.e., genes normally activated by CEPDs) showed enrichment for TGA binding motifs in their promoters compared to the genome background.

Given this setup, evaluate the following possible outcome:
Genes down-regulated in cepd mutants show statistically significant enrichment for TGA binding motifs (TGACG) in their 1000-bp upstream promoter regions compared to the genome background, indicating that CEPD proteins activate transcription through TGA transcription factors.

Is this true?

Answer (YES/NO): YES